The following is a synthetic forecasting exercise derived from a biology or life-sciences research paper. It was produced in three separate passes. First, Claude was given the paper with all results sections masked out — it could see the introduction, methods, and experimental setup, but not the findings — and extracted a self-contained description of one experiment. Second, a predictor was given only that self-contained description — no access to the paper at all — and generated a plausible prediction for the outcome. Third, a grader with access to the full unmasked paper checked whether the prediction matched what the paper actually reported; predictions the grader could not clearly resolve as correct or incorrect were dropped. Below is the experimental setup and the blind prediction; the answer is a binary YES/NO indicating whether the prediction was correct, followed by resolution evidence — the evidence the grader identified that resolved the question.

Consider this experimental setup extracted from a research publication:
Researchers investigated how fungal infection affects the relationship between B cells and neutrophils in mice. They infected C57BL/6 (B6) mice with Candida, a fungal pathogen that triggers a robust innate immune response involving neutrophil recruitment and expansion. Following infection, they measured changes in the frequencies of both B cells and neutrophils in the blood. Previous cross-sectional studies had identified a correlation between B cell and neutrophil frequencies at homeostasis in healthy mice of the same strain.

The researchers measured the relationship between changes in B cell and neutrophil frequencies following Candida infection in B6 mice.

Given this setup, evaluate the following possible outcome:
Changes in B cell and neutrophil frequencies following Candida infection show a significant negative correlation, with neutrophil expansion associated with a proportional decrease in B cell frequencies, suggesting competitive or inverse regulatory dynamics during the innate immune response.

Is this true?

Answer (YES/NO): YES